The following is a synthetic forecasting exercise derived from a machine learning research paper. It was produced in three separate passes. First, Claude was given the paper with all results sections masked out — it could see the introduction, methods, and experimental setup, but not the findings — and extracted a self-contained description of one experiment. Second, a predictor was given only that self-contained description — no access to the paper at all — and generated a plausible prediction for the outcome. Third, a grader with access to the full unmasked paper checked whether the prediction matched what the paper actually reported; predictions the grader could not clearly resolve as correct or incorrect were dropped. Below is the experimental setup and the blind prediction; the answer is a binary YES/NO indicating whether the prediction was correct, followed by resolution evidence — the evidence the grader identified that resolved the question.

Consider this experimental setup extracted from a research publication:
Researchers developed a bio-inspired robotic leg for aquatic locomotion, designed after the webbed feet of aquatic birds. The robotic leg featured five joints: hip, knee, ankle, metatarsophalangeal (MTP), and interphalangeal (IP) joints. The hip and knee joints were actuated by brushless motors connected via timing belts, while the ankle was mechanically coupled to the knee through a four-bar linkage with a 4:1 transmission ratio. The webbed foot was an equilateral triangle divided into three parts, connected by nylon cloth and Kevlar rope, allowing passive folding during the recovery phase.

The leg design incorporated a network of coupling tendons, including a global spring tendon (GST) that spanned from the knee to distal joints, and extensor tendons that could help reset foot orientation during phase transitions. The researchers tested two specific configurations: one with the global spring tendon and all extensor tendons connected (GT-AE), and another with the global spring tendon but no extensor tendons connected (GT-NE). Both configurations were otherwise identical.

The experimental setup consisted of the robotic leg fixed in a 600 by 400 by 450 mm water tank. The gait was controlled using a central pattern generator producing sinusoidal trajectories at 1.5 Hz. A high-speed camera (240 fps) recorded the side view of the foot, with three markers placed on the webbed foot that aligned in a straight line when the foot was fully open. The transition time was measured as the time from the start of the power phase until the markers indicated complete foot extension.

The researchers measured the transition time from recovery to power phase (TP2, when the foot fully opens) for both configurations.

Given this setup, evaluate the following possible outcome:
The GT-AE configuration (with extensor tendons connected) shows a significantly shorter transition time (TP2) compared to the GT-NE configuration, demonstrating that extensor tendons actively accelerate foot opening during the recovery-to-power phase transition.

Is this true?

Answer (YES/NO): YES